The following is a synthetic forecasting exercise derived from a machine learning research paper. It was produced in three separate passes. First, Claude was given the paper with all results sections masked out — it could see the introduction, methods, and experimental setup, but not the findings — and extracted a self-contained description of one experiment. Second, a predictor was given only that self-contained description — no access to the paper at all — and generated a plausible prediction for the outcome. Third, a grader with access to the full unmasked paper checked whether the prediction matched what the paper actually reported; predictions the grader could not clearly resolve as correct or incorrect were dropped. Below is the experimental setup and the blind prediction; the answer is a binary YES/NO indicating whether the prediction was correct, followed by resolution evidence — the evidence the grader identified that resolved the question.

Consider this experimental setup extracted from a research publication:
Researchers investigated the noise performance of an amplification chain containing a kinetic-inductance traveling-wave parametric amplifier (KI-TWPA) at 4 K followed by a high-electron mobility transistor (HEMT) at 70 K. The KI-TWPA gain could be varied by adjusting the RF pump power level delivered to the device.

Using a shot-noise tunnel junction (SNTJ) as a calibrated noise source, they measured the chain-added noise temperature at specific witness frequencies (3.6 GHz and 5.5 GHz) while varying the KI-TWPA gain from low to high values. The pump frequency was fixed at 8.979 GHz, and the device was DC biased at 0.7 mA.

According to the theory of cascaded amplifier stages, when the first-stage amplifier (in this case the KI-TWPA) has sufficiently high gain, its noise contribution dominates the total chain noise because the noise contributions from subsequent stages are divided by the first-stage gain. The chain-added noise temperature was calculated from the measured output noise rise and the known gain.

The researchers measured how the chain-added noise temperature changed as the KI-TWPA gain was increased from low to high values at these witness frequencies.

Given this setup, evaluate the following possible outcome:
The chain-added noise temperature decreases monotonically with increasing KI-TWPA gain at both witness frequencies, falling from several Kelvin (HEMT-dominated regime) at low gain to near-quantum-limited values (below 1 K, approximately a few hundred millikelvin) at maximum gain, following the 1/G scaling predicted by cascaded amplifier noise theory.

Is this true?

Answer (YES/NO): NO